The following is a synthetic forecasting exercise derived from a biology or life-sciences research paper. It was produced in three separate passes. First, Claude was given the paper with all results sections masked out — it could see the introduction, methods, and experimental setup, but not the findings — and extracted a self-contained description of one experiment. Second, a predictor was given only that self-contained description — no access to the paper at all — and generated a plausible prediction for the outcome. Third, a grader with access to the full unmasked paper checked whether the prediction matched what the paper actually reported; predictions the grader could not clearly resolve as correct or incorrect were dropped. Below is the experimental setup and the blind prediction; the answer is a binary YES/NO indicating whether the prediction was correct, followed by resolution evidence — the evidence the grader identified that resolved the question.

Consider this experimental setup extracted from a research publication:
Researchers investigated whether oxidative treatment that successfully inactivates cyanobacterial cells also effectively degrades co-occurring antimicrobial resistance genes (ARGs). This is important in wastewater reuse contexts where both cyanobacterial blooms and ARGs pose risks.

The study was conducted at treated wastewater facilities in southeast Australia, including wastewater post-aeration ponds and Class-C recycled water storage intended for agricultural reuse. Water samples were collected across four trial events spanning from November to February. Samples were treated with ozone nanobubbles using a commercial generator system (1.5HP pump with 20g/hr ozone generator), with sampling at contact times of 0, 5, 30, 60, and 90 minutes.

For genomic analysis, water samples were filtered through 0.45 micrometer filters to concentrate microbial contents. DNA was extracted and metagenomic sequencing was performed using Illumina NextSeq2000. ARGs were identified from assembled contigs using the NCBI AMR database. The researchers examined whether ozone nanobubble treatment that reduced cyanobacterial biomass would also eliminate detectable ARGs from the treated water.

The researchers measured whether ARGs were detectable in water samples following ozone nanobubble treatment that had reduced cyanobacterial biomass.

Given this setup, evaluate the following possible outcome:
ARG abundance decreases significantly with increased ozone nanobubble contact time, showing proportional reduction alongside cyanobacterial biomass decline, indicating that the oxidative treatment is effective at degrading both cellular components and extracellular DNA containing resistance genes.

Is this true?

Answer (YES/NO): NO